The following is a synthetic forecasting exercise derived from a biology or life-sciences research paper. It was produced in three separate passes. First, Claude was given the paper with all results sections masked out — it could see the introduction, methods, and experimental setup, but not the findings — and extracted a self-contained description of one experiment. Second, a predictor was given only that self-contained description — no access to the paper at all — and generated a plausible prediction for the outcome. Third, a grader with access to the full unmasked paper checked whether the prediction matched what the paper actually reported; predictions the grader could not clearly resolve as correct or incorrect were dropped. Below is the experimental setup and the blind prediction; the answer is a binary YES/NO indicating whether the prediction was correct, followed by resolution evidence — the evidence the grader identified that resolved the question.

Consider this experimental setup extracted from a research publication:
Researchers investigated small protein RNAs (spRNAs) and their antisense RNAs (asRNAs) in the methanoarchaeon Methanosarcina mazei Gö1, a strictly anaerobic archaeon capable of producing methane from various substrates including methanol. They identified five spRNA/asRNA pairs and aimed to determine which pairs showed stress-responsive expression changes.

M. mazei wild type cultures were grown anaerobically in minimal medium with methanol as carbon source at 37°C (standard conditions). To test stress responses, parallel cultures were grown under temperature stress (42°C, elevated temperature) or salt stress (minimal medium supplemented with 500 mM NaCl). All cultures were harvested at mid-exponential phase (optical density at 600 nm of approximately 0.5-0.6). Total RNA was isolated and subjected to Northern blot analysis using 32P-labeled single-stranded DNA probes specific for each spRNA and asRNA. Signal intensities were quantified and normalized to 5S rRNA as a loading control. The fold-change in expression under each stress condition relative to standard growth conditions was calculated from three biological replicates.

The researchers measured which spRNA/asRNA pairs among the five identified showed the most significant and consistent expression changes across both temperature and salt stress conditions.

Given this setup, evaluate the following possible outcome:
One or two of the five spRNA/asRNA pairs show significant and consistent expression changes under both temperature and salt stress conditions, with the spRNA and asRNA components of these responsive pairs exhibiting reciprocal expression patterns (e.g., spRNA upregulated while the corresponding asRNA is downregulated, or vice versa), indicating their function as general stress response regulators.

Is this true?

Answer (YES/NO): YES